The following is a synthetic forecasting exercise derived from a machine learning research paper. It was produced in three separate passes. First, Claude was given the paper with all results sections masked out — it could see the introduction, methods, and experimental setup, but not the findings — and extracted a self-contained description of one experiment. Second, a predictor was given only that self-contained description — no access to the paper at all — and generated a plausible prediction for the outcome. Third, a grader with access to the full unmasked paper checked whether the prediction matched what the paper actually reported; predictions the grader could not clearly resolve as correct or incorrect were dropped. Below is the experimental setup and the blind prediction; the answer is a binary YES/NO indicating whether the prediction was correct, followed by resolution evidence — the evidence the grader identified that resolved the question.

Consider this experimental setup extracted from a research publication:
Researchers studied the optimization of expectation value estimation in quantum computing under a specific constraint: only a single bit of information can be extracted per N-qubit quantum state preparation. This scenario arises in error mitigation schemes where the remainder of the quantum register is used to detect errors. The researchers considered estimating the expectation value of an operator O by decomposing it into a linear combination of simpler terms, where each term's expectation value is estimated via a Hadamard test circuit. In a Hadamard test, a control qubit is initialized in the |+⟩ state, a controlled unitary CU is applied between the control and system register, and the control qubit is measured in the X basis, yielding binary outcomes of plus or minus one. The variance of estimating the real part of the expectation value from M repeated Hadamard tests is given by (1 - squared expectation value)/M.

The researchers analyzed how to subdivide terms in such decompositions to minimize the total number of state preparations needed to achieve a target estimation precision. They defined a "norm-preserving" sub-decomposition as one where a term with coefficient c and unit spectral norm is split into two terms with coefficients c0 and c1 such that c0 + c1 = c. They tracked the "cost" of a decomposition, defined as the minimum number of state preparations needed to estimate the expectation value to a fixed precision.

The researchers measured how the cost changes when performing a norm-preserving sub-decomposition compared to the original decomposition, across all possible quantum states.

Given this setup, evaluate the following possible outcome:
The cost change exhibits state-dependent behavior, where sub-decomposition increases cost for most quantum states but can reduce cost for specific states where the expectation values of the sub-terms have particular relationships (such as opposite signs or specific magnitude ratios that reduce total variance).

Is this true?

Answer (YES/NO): NO